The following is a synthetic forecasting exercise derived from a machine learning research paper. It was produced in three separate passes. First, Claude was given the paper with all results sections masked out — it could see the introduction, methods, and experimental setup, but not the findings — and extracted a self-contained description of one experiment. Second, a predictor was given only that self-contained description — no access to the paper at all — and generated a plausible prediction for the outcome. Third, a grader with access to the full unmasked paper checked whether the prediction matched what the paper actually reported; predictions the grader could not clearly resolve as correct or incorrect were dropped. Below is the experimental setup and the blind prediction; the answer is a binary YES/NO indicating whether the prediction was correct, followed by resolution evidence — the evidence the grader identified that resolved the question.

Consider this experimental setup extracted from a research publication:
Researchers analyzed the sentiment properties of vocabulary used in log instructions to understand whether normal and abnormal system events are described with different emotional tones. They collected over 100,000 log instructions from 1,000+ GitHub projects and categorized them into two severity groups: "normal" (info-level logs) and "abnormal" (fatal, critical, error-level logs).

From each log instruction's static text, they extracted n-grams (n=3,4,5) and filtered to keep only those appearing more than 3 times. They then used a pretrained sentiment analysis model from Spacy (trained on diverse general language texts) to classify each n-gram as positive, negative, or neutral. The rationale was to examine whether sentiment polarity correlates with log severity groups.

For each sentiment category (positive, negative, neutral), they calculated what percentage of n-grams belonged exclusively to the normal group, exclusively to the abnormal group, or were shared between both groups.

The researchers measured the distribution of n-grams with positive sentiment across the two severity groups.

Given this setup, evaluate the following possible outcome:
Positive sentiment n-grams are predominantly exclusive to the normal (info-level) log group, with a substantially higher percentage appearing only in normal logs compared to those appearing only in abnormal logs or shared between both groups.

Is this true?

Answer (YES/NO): YES